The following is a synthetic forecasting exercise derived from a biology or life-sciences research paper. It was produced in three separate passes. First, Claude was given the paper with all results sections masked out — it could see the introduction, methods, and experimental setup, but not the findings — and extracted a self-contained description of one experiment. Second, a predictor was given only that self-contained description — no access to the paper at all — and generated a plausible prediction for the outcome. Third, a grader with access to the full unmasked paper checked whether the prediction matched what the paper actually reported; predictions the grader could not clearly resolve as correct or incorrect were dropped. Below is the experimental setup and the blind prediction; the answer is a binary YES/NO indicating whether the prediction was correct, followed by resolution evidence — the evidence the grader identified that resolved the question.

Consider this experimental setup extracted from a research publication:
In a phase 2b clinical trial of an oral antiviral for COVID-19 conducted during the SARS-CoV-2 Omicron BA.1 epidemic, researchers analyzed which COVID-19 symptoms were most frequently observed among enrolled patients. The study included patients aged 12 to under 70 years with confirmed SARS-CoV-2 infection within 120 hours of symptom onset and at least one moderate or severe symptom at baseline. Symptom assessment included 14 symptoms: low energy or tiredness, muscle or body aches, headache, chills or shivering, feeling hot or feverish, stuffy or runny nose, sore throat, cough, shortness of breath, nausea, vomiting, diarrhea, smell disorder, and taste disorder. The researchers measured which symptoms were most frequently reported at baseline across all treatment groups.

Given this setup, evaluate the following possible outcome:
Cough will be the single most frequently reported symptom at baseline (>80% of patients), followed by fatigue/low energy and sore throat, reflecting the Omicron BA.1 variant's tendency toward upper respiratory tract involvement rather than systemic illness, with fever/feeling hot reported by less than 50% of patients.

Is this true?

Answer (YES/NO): NO